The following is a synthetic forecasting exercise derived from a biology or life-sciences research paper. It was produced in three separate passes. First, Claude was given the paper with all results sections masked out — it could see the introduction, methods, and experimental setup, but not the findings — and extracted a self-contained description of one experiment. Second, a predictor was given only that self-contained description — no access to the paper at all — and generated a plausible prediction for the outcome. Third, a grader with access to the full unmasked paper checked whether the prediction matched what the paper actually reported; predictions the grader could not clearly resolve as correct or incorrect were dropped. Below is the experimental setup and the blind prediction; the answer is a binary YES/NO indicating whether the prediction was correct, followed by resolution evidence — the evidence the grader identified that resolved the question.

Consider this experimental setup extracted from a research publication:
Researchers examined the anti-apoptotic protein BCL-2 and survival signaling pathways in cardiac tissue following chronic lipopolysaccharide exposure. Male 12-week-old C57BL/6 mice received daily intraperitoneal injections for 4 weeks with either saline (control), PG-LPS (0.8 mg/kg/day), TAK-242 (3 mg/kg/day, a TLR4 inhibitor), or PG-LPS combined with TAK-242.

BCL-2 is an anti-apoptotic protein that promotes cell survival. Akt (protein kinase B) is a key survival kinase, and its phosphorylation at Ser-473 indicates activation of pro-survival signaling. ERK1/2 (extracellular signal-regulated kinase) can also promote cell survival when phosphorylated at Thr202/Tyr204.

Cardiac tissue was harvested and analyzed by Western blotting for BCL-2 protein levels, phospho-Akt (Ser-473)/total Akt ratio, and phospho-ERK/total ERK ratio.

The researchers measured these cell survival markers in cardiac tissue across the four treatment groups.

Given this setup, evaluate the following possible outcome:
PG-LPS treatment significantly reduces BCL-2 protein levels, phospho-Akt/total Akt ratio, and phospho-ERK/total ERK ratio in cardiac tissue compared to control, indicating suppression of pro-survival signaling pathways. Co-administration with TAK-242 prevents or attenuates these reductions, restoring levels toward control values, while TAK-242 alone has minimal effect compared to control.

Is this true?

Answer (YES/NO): NO